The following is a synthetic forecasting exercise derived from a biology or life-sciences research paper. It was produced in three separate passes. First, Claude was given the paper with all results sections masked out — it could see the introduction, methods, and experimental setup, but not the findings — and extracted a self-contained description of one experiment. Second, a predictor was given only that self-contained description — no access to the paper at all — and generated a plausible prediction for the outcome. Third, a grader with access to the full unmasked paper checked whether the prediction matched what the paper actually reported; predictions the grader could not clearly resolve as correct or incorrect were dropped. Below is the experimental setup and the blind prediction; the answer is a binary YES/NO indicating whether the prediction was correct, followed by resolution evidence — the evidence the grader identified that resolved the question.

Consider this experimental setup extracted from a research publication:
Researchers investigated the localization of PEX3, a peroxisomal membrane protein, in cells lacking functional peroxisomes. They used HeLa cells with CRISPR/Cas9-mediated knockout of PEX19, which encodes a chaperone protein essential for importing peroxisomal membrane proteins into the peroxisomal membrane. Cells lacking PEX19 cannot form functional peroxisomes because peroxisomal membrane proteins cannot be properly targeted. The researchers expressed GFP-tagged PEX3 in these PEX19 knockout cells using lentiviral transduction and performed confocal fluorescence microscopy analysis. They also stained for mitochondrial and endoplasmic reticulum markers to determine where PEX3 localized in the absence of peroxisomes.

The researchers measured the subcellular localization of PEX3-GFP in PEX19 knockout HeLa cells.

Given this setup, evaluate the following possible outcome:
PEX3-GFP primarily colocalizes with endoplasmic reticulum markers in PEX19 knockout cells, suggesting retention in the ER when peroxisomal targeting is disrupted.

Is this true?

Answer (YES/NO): NO